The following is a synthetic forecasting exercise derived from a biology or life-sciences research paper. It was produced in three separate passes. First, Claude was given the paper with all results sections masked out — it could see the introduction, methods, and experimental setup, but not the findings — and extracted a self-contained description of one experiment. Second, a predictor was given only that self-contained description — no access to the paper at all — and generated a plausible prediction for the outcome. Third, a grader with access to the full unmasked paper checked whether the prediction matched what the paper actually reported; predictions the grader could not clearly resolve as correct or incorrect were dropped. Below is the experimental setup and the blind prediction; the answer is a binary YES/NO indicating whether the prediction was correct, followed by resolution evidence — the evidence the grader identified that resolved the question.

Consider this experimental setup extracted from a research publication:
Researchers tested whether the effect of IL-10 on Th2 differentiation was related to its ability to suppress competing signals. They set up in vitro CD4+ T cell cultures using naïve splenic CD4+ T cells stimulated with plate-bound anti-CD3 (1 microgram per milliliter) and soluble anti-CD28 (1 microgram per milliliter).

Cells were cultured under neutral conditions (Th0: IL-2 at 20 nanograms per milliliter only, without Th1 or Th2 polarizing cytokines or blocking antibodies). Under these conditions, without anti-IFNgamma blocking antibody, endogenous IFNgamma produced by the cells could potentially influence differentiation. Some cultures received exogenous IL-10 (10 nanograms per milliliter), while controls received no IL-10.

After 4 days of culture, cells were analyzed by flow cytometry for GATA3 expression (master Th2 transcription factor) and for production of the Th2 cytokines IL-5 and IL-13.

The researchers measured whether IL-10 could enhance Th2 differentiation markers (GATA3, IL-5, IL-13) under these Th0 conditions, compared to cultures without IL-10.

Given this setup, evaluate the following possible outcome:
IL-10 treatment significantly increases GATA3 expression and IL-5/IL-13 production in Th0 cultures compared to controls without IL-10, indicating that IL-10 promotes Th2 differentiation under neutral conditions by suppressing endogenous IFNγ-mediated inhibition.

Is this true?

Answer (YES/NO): YES